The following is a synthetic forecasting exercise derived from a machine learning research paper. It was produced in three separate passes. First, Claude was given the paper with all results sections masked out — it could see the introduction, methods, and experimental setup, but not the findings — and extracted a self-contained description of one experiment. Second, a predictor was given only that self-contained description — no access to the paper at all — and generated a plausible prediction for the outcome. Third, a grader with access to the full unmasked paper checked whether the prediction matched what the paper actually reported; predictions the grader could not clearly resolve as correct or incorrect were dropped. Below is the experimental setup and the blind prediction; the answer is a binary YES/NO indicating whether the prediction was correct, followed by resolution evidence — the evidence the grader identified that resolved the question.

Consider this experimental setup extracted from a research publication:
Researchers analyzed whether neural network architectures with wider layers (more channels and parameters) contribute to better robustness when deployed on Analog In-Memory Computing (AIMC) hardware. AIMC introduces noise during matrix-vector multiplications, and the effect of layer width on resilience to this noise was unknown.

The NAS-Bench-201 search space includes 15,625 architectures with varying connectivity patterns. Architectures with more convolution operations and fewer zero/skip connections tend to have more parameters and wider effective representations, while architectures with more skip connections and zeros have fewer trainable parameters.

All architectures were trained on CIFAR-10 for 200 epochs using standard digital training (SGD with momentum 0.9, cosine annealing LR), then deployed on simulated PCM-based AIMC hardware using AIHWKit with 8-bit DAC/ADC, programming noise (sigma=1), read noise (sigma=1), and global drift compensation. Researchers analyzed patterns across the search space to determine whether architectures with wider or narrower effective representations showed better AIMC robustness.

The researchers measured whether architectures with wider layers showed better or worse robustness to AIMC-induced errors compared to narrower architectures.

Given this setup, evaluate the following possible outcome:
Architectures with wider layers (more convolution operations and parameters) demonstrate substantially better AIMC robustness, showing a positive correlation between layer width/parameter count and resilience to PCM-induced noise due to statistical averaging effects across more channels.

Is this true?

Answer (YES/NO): YES